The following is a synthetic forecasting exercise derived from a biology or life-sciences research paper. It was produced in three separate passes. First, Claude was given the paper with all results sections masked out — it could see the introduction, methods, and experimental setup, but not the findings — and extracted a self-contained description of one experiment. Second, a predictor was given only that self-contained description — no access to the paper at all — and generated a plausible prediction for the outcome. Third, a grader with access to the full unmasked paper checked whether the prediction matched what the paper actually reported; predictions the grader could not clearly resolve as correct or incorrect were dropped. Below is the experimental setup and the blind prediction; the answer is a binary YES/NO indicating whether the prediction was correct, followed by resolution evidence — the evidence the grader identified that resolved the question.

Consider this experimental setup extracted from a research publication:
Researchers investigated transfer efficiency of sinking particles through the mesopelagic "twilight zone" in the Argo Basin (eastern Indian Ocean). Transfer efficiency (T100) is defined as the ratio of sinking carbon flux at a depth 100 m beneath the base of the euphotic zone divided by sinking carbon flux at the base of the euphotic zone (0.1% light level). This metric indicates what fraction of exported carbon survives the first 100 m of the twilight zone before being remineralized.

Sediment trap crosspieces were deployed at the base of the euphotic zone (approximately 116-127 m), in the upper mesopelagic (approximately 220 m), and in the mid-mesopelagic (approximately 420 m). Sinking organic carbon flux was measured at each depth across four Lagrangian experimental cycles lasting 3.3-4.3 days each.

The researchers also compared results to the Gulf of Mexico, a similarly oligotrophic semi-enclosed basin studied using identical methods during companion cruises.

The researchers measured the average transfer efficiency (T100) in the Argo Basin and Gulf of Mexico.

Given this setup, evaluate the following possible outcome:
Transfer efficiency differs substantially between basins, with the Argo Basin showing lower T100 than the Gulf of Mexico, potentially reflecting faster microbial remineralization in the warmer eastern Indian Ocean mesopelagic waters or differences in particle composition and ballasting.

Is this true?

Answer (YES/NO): NO